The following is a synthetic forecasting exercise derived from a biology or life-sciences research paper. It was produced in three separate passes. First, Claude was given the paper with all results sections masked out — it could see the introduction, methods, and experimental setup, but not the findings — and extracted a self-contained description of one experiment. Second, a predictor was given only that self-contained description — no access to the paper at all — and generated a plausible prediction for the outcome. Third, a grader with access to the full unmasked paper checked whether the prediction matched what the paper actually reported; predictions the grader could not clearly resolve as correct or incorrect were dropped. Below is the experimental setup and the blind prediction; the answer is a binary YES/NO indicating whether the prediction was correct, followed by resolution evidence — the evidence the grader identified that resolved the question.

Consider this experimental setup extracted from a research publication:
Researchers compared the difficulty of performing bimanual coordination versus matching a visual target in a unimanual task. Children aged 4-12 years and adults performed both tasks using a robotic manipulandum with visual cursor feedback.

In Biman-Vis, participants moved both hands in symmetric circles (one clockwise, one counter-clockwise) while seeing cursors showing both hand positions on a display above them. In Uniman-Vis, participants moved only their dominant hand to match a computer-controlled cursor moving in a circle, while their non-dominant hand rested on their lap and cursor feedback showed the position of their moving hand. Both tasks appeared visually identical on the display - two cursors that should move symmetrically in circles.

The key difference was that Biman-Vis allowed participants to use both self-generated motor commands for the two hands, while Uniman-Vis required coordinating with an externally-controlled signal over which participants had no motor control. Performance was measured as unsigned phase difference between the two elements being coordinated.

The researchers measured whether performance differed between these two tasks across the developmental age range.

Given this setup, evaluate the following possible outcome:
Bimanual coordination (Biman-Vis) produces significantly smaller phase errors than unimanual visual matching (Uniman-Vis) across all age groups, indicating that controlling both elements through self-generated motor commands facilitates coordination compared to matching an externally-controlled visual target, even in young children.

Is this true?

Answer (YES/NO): YES